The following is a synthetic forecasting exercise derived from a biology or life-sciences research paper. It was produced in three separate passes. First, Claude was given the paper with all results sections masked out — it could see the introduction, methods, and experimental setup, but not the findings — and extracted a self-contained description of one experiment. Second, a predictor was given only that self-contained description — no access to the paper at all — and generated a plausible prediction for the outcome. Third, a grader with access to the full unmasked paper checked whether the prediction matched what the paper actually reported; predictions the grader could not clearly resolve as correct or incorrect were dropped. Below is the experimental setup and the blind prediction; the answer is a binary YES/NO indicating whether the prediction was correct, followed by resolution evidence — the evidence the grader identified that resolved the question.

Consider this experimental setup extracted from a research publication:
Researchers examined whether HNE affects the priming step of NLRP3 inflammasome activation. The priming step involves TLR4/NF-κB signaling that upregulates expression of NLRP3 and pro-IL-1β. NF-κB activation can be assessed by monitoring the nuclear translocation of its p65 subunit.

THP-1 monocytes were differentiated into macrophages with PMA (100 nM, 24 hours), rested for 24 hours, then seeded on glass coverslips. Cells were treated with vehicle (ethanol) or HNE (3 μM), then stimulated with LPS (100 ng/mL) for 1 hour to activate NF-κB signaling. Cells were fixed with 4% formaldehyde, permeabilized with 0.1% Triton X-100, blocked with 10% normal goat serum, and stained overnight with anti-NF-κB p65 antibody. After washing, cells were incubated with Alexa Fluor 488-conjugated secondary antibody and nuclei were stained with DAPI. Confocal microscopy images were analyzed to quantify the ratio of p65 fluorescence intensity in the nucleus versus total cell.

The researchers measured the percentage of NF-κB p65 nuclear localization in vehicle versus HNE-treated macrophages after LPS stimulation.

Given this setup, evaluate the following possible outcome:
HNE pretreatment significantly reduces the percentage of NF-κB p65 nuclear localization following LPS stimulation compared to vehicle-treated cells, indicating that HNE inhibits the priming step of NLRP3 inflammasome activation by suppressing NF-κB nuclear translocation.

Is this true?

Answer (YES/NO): NO